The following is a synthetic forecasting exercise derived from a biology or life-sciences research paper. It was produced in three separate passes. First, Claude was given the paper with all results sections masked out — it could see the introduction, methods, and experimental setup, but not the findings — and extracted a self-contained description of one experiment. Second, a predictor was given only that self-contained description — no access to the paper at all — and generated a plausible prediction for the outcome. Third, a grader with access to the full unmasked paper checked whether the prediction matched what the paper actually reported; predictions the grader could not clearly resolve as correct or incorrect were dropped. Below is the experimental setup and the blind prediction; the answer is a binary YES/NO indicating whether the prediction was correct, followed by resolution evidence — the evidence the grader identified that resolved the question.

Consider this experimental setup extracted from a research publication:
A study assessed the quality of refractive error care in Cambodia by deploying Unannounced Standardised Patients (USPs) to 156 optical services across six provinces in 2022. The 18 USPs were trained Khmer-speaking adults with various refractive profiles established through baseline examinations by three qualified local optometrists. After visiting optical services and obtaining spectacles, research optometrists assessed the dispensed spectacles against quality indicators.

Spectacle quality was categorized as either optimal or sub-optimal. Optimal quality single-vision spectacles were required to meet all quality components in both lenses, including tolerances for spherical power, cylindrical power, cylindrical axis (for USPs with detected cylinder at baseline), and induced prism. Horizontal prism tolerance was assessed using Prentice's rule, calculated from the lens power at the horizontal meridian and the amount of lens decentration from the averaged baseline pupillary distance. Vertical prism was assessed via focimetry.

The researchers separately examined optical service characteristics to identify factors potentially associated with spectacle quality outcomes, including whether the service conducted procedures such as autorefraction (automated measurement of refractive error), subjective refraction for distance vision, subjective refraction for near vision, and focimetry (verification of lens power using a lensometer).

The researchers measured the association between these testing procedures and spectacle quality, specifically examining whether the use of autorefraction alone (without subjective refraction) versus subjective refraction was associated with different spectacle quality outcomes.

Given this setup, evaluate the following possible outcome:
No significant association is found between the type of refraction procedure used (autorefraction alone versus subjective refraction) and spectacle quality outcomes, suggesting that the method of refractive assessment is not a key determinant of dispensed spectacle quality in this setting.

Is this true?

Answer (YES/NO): NO